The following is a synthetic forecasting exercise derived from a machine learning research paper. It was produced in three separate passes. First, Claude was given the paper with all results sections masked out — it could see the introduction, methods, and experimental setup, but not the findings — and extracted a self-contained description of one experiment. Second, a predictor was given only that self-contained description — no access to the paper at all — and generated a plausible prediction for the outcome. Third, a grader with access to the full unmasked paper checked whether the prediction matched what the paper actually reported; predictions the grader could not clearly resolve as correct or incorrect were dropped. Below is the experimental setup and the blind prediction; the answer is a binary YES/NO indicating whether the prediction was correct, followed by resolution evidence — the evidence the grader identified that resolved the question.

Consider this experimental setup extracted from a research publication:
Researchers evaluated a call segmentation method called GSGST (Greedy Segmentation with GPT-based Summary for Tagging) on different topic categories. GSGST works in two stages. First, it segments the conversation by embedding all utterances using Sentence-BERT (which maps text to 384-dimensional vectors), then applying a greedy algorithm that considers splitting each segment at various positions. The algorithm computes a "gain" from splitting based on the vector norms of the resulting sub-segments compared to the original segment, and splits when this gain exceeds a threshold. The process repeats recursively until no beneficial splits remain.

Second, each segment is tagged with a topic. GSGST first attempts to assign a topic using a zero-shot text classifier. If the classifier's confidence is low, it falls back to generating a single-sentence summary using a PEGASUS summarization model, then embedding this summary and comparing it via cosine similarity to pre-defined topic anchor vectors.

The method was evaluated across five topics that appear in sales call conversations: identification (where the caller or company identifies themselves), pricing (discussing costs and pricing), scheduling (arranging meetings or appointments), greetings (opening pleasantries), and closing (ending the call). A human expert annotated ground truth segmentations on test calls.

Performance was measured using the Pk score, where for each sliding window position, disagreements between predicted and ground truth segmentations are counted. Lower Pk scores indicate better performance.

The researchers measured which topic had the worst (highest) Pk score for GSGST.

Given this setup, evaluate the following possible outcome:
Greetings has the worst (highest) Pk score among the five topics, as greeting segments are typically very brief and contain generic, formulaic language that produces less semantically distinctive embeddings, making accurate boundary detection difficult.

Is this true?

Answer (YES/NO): NO